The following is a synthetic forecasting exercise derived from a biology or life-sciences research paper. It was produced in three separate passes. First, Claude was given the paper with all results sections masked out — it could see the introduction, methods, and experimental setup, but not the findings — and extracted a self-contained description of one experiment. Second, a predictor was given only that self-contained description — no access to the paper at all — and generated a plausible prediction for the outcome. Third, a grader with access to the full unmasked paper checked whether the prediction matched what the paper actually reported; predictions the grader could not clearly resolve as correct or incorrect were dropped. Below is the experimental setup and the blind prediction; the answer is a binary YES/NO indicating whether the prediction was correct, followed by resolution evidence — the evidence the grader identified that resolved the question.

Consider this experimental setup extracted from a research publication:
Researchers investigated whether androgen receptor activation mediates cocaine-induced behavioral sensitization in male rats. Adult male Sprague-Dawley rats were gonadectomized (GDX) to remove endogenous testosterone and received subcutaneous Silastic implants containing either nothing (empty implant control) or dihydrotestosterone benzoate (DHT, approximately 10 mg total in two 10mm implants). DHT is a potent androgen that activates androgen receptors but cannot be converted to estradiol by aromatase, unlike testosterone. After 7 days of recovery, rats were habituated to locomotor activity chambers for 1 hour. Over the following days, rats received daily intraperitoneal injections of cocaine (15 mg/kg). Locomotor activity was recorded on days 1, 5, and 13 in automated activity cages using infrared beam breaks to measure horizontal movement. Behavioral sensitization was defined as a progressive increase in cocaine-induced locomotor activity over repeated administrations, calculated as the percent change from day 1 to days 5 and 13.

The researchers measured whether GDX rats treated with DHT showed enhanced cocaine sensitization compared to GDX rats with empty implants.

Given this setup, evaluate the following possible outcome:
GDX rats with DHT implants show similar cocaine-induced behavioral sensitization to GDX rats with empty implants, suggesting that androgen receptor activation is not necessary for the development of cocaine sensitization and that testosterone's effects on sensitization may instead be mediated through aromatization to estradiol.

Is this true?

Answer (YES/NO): YES